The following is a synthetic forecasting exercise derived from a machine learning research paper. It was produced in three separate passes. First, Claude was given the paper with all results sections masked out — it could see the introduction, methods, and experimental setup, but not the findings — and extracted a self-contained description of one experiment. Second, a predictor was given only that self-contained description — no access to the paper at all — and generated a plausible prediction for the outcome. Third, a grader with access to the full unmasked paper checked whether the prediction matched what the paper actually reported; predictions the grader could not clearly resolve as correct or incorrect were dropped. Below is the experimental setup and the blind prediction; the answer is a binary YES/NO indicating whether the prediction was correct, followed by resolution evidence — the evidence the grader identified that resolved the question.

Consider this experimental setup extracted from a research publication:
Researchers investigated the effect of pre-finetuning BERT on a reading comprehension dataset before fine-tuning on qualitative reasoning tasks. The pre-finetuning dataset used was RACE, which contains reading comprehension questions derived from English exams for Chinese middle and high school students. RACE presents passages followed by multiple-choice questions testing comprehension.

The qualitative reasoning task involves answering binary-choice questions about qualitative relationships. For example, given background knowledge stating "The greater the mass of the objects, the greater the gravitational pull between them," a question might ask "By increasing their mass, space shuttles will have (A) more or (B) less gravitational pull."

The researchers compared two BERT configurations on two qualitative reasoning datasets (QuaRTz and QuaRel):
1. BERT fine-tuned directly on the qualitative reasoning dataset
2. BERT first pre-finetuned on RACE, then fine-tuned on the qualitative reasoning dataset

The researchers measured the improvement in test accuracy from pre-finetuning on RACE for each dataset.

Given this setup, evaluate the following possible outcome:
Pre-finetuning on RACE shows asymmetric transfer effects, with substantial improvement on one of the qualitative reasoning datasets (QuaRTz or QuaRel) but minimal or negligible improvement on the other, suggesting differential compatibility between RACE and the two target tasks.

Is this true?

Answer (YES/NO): NO